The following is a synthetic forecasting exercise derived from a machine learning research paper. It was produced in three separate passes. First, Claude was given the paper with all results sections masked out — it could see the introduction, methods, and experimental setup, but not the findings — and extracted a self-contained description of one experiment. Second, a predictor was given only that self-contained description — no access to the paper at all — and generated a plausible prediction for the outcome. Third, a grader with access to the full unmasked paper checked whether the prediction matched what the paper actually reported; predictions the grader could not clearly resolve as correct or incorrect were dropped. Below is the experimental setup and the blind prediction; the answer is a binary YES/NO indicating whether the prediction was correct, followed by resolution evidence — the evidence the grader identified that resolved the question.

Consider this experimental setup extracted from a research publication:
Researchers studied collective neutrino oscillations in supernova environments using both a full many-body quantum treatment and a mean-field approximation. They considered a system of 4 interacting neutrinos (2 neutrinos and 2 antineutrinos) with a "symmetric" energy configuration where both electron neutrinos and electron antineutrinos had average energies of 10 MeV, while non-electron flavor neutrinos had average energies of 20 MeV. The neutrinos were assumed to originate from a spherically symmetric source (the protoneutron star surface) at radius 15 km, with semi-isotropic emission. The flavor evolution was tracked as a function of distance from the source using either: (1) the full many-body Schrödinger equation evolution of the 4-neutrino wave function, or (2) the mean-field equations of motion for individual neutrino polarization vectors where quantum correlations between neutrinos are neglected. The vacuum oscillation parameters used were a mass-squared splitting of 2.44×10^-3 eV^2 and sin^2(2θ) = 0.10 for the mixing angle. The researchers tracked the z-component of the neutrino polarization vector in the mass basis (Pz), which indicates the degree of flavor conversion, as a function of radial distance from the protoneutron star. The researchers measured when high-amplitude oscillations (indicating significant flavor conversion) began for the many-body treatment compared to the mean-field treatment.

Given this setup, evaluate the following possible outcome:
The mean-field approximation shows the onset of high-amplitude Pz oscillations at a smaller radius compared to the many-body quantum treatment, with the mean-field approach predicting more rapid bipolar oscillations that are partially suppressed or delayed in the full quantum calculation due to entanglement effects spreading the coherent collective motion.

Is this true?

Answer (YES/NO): NO